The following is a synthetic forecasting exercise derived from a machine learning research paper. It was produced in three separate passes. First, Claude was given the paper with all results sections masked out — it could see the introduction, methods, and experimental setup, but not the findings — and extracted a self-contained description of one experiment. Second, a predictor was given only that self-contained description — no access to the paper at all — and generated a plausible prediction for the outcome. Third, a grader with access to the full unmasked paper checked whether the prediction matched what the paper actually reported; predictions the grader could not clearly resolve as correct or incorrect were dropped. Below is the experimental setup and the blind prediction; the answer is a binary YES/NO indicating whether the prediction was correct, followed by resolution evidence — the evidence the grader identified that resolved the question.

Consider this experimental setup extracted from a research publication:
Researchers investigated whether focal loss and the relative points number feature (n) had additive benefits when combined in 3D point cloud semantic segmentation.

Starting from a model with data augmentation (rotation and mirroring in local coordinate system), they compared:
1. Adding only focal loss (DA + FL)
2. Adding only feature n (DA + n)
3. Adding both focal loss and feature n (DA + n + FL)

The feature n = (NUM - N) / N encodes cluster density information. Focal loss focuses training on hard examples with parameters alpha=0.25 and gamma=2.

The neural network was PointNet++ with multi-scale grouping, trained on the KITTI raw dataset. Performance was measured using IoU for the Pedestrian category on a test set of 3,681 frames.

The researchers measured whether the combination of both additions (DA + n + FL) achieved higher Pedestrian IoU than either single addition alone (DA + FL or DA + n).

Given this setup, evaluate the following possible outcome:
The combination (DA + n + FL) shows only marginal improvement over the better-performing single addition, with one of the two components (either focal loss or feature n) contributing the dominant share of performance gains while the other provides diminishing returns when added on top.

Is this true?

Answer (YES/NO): NO